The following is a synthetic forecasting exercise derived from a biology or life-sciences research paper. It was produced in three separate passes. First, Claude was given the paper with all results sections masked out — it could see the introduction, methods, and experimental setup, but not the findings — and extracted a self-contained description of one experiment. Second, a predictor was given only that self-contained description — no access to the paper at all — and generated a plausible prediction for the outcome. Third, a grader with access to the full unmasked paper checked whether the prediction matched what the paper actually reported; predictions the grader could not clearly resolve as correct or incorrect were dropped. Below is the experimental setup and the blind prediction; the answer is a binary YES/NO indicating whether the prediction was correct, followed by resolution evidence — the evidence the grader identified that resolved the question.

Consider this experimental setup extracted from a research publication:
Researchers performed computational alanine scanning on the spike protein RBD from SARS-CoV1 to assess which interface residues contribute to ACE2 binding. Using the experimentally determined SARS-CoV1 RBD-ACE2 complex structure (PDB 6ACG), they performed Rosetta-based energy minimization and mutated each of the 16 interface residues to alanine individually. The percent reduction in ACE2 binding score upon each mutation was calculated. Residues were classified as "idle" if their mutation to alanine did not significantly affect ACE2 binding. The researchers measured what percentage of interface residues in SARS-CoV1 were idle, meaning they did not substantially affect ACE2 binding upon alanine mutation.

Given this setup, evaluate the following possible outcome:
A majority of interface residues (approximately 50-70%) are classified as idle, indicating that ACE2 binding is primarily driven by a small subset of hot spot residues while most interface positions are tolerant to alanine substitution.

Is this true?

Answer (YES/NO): NO